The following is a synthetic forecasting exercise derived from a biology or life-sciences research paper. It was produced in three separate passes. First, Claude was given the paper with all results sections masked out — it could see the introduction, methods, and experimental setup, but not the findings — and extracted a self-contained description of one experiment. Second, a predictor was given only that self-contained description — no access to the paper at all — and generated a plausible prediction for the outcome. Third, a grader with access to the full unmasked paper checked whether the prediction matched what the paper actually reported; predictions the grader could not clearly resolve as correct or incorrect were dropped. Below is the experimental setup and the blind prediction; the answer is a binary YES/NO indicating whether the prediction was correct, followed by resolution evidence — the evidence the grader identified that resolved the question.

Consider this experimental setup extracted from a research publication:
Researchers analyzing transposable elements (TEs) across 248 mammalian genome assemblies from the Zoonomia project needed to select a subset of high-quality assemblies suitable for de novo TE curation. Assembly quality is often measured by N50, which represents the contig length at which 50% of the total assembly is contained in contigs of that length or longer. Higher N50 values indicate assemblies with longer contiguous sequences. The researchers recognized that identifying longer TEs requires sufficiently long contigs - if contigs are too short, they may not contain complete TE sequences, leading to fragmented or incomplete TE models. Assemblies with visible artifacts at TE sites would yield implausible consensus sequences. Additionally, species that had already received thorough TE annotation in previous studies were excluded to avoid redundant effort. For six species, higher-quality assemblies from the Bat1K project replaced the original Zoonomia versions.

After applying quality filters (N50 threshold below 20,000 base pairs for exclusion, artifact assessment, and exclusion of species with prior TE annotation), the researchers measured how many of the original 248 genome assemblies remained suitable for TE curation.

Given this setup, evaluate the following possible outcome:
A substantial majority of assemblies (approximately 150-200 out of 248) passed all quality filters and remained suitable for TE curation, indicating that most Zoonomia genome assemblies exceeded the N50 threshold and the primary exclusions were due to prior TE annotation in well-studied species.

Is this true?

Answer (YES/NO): NO